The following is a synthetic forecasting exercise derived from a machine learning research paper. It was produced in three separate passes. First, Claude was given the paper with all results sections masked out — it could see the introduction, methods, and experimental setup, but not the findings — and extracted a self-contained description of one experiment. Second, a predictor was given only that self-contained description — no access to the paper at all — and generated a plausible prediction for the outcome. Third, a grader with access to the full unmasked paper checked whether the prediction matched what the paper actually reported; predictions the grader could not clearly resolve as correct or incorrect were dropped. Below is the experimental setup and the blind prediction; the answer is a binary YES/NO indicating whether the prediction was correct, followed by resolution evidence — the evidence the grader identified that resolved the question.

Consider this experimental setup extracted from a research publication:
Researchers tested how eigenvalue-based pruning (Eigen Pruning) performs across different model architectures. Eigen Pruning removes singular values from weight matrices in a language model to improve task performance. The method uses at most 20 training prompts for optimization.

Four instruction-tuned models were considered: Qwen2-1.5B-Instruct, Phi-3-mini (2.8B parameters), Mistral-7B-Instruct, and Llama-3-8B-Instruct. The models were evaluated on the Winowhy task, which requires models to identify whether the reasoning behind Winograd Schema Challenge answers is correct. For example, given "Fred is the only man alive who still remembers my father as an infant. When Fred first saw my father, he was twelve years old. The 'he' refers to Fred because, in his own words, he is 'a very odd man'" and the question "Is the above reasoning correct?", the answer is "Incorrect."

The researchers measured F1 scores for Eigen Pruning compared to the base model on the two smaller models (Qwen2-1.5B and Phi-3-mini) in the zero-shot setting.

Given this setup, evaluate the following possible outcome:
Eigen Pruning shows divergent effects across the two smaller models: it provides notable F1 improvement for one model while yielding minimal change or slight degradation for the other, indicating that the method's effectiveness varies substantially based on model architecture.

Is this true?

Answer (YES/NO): NO